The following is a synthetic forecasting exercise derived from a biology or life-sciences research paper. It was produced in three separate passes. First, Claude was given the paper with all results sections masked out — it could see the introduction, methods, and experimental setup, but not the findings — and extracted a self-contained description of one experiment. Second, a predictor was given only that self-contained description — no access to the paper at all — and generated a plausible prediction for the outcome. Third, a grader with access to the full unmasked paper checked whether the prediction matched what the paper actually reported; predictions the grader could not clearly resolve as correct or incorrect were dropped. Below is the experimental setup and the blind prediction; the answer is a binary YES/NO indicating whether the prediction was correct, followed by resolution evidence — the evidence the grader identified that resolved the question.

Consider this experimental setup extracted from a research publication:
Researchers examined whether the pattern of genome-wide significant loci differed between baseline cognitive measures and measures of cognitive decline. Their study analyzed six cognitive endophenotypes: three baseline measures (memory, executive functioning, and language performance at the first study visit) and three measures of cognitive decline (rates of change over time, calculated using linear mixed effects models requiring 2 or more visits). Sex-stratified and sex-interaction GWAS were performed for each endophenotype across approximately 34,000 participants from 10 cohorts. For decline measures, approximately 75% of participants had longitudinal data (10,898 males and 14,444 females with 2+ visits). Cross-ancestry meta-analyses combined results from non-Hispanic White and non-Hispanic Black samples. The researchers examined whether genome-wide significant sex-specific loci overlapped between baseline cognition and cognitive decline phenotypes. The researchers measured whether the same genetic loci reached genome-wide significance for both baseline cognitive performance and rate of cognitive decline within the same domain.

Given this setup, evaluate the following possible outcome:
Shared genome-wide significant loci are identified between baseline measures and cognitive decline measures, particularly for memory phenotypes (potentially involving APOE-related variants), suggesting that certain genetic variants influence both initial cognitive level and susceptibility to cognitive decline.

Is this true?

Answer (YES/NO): NO